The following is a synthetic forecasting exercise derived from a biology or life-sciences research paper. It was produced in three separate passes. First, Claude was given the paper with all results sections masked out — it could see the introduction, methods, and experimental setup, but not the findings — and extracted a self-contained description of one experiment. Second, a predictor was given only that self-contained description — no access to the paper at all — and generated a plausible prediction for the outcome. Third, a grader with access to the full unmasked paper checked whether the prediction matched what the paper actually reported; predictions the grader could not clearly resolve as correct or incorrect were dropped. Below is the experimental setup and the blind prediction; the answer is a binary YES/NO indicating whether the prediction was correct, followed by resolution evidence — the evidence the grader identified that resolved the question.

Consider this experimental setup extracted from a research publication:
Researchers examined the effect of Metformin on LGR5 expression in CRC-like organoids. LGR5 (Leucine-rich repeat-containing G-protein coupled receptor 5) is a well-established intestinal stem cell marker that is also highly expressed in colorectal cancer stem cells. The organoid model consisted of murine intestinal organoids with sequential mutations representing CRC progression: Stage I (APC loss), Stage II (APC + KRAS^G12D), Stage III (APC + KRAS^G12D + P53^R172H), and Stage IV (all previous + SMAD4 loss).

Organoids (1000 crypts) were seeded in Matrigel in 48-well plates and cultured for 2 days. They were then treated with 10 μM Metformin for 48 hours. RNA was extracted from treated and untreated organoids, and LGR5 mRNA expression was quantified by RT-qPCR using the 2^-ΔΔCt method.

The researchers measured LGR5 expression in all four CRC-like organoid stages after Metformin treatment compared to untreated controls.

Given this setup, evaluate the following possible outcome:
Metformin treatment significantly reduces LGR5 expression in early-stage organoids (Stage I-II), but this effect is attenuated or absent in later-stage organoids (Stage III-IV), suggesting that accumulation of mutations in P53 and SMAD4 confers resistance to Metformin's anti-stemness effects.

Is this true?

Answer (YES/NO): NO